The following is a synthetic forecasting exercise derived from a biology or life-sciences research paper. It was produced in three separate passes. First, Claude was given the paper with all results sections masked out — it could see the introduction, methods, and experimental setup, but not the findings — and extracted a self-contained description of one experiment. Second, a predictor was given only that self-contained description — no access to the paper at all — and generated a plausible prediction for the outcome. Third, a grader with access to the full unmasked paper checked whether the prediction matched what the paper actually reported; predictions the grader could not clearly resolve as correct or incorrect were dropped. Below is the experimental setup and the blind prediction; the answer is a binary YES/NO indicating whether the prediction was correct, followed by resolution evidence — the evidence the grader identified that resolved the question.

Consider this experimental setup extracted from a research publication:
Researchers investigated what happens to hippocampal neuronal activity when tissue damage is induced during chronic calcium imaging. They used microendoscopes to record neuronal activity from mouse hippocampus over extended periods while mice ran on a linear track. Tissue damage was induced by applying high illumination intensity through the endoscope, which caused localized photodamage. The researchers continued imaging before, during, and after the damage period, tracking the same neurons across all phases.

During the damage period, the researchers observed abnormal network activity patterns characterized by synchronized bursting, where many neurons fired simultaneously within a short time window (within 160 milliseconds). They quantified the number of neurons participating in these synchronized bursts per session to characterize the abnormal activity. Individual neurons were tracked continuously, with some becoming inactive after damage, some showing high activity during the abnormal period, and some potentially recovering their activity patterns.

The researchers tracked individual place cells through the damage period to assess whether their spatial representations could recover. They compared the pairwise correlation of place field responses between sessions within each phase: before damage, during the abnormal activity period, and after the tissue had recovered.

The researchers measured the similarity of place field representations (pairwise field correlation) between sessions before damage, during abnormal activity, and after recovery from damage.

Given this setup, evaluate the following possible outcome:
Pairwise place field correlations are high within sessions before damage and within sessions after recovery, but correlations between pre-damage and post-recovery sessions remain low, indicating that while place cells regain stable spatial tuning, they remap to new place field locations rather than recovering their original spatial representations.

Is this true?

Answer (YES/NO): NO